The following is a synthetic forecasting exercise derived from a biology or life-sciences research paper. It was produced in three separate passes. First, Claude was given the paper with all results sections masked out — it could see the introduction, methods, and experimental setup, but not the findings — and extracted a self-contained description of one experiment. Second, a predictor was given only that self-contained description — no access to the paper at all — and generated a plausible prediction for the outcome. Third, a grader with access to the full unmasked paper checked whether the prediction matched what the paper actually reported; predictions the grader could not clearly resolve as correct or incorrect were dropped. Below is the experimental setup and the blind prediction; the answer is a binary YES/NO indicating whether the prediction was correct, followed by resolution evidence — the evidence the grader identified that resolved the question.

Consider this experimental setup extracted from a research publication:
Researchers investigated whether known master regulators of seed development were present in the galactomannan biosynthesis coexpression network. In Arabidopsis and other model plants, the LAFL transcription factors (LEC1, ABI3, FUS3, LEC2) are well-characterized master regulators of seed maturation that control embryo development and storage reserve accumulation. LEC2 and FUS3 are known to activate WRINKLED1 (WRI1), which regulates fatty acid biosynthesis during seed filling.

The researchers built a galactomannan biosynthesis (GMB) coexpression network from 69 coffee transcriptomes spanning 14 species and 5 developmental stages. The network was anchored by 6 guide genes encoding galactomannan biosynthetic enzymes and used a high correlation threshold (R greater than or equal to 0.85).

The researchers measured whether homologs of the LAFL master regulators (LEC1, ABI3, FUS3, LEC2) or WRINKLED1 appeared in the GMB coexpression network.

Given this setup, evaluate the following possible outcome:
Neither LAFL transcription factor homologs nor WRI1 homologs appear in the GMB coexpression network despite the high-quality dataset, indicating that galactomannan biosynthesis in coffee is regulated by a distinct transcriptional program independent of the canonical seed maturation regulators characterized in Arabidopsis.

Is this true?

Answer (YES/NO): NO